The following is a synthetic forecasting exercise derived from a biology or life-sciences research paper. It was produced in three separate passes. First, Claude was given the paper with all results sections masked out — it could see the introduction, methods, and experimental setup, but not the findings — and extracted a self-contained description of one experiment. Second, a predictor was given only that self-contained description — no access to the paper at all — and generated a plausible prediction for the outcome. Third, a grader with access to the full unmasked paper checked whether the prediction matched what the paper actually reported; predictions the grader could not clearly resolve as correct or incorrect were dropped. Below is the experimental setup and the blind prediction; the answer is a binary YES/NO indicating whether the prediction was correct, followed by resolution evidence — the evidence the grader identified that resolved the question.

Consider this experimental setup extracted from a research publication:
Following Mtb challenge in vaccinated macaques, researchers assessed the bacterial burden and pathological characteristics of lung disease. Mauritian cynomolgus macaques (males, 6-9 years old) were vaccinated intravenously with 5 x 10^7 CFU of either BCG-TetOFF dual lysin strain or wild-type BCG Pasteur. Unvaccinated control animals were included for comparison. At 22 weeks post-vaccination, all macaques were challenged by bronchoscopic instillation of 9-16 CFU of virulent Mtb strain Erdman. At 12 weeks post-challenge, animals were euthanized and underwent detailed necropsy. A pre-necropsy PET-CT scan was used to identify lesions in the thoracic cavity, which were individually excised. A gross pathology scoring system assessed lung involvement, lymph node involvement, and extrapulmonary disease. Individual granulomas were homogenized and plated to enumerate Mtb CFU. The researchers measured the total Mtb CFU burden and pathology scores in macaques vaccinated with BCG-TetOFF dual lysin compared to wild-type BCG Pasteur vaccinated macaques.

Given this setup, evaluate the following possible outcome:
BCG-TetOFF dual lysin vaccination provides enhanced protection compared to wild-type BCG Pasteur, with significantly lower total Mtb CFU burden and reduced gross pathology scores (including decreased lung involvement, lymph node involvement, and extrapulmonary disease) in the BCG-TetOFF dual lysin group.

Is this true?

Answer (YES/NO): NO